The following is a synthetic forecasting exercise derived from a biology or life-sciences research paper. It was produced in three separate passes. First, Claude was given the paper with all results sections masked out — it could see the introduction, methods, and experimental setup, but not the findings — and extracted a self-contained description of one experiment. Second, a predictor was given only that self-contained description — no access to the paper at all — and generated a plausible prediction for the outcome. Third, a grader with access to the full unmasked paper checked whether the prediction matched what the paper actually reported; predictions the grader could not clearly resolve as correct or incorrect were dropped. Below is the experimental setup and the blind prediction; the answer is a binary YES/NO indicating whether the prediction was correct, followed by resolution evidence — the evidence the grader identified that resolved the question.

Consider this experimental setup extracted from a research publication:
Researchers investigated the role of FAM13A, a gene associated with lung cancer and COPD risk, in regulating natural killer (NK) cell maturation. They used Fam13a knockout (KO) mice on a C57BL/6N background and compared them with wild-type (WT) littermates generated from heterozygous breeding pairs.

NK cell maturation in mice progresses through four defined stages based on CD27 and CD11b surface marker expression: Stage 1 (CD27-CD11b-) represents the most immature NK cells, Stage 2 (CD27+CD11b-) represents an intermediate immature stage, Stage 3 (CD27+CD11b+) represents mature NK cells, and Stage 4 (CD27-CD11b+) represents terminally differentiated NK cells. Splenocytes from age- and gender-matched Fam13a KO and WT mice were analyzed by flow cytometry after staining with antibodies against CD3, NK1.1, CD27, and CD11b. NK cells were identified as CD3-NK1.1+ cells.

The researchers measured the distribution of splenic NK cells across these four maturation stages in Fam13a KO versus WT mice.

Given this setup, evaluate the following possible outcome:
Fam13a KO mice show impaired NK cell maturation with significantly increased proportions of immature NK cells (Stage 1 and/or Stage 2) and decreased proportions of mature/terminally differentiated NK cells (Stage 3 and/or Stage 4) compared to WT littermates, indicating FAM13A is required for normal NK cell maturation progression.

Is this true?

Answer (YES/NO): NO